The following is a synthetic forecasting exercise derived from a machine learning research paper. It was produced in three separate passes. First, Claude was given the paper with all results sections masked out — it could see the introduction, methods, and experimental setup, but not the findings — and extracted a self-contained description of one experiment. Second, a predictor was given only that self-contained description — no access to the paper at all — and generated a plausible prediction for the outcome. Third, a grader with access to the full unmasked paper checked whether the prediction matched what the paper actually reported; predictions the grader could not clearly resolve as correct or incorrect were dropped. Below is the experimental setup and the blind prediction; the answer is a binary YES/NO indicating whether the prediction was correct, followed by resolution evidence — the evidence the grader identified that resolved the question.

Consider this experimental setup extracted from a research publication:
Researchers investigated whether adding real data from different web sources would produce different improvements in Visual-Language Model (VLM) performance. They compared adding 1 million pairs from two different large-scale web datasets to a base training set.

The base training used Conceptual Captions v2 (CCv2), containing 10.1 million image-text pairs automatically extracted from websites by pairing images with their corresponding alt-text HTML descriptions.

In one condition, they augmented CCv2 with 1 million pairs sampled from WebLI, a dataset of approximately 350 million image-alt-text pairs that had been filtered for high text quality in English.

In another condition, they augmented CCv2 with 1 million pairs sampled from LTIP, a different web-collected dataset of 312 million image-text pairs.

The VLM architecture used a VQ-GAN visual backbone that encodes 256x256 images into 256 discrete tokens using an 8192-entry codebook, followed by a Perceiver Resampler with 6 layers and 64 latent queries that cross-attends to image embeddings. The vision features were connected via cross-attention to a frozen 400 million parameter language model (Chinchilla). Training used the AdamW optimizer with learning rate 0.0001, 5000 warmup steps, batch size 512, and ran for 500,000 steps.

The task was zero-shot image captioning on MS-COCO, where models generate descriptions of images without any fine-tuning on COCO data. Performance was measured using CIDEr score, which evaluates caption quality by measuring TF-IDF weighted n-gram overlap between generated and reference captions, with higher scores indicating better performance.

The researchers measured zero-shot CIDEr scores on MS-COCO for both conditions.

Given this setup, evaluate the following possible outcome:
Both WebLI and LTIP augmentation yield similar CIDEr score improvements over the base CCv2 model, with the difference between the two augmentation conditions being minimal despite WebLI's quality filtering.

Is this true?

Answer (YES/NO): NO